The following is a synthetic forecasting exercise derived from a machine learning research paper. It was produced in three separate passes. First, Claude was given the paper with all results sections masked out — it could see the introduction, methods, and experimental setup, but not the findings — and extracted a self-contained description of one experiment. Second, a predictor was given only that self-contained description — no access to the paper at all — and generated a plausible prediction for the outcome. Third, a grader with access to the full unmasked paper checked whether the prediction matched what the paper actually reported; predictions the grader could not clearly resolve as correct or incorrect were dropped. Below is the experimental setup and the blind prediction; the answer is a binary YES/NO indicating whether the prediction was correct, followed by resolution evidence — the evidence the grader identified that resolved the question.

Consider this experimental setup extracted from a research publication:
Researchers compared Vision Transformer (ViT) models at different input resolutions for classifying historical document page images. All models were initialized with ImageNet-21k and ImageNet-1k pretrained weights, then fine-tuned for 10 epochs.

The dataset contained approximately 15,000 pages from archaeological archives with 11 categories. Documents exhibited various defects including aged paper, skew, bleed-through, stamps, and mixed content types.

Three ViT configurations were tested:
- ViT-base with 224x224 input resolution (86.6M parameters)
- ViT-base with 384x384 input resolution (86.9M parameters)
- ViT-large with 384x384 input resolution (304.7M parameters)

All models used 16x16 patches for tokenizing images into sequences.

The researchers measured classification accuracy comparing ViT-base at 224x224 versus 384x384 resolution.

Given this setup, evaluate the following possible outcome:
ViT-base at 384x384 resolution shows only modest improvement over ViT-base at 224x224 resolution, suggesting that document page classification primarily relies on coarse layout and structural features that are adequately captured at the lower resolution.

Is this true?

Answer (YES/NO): NO